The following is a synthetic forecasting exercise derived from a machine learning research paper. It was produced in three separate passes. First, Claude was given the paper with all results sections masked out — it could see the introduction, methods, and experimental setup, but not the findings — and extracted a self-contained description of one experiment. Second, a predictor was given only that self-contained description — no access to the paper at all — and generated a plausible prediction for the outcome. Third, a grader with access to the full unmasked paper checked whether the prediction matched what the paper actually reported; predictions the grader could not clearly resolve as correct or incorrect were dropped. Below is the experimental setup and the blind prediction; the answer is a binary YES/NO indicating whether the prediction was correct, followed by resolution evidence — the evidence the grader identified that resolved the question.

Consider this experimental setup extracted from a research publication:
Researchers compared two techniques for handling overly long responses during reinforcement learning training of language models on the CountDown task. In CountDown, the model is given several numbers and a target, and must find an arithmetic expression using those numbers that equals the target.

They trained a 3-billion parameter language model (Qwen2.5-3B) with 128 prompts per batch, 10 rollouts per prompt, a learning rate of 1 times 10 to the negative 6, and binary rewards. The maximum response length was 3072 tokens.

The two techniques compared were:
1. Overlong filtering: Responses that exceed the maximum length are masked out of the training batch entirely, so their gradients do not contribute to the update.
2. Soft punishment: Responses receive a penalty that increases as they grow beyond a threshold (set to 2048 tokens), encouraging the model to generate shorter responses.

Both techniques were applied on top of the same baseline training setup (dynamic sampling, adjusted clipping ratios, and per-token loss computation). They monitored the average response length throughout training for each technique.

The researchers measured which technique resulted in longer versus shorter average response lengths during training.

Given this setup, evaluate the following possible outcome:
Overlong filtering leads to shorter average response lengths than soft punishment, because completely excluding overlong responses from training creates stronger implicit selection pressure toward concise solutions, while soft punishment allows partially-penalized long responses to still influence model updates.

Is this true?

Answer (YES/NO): NO